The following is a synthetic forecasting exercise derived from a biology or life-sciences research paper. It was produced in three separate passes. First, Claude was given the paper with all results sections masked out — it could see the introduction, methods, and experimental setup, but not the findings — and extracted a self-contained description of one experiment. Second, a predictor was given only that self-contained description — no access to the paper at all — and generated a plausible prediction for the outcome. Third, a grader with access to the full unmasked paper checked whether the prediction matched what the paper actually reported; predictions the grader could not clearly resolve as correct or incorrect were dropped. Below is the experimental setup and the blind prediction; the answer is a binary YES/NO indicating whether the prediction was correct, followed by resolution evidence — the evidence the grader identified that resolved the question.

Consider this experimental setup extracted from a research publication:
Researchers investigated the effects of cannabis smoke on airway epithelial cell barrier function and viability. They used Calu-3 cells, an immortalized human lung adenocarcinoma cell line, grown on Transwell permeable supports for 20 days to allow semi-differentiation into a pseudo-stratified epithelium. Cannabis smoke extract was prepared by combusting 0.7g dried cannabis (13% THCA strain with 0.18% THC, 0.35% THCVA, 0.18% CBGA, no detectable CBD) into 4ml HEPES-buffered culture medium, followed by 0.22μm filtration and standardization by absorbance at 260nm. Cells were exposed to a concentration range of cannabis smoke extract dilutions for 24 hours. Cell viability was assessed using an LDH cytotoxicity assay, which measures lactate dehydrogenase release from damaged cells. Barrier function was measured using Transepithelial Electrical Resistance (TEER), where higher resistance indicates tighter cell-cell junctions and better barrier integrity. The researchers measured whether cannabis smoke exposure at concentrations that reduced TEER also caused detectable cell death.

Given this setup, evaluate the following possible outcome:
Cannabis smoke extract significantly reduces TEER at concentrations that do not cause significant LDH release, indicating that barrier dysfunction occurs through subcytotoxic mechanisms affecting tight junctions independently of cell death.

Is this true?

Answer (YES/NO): YES